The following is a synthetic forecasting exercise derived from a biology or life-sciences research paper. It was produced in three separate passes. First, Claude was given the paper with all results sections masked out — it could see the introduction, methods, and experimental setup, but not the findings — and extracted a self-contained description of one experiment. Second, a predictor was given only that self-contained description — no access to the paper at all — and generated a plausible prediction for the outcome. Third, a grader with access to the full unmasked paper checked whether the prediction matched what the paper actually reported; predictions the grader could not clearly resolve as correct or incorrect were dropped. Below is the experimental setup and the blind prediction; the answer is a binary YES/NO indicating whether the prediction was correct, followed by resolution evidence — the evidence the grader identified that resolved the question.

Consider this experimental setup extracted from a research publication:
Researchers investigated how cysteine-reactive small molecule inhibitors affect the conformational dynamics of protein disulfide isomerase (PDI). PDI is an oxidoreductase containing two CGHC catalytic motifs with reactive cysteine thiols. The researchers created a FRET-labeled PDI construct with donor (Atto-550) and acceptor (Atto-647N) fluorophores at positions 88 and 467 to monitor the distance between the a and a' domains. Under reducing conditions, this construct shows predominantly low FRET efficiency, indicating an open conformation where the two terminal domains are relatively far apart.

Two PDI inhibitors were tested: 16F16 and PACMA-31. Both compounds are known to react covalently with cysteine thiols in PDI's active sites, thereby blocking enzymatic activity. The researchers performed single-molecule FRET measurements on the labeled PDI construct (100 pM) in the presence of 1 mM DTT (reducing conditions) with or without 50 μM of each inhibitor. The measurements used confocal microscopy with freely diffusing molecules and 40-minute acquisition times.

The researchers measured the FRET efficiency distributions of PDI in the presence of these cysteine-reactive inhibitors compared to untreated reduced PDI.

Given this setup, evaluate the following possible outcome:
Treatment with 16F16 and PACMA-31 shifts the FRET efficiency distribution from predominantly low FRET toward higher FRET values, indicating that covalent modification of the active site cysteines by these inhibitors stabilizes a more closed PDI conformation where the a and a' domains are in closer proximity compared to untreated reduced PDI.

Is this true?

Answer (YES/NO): YES